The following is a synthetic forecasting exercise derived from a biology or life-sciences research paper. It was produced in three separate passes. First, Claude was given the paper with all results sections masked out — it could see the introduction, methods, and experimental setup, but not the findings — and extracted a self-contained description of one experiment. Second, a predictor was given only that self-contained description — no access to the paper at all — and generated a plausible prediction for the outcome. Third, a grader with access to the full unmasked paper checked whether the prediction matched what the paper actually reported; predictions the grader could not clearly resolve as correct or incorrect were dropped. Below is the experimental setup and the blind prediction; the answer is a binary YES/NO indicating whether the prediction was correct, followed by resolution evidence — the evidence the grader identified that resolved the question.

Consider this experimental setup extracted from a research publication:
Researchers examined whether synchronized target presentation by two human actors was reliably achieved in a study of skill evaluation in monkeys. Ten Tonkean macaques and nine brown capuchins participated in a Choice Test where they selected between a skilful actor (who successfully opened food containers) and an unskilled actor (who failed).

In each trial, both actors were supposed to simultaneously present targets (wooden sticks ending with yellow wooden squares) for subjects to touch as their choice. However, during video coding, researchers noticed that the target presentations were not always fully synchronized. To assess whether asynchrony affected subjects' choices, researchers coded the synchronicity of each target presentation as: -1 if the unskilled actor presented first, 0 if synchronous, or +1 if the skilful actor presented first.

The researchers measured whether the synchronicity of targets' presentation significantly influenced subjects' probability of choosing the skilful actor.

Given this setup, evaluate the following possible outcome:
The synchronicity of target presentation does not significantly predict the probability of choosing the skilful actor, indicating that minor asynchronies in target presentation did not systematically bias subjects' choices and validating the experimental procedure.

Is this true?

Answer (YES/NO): YES